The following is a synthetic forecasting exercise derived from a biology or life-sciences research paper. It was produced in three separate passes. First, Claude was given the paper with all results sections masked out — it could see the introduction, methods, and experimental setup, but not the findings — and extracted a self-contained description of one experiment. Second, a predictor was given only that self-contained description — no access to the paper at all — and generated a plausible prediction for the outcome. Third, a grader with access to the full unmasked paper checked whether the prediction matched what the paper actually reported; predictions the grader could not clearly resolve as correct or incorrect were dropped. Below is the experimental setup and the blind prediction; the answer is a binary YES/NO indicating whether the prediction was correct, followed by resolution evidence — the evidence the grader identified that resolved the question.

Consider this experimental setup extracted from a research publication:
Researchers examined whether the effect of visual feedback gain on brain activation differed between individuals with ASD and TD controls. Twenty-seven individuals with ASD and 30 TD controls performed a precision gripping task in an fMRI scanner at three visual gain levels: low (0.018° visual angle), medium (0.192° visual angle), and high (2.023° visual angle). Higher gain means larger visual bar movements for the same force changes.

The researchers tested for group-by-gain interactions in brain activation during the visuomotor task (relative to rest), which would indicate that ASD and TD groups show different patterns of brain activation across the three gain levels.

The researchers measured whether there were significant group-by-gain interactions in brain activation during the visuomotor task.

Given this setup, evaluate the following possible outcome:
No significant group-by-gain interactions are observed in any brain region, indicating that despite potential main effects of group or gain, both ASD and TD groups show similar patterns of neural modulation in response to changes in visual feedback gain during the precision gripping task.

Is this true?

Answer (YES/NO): NO